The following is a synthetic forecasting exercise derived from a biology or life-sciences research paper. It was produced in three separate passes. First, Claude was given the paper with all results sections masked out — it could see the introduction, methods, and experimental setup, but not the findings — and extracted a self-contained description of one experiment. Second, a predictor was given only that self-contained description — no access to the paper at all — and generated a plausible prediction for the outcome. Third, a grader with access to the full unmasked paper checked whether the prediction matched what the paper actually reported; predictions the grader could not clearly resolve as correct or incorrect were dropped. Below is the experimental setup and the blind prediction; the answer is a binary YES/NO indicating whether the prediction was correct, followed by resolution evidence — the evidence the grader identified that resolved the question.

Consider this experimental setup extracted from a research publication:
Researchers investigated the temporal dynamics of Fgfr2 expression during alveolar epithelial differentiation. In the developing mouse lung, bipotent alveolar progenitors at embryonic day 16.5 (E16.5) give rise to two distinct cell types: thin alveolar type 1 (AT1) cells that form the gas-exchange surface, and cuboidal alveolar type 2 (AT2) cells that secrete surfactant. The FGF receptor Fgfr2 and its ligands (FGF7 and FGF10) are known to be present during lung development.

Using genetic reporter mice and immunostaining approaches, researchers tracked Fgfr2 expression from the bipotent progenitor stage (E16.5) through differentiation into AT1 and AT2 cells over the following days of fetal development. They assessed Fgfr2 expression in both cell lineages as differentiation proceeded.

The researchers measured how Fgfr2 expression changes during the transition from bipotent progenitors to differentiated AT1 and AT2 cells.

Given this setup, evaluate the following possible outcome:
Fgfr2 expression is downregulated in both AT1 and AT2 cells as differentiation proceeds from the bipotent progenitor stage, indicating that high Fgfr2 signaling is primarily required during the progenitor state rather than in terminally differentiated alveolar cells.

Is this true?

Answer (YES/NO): NO